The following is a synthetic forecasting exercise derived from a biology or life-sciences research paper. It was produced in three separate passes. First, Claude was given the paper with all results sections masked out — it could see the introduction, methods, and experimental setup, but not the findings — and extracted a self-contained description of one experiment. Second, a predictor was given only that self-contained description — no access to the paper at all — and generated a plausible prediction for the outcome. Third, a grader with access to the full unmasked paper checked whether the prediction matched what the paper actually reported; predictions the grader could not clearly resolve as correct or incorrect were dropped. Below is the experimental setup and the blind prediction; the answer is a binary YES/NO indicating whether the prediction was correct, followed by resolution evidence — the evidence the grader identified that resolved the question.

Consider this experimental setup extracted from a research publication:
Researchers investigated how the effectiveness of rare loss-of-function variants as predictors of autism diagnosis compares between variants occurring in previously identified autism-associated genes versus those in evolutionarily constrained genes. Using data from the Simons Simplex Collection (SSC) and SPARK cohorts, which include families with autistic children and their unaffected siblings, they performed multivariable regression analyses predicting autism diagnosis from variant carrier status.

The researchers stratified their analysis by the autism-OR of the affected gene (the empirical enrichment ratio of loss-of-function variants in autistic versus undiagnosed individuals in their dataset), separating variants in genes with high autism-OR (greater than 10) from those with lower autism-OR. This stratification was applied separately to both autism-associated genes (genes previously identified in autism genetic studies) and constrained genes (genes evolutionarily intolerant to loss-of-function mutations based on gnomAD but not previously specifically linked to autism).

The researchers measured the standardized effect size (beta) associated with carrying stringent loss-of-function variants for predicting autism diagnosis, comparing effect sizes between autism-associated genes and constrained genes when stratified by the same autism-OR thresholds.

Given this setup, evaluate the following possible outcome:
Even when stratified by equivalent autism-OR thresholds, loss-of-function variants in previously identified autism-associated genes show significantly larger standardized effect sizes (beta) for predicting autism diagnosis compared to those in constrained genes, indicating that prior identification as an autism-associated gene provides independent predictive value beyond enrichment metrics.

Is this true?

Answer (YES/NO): YES